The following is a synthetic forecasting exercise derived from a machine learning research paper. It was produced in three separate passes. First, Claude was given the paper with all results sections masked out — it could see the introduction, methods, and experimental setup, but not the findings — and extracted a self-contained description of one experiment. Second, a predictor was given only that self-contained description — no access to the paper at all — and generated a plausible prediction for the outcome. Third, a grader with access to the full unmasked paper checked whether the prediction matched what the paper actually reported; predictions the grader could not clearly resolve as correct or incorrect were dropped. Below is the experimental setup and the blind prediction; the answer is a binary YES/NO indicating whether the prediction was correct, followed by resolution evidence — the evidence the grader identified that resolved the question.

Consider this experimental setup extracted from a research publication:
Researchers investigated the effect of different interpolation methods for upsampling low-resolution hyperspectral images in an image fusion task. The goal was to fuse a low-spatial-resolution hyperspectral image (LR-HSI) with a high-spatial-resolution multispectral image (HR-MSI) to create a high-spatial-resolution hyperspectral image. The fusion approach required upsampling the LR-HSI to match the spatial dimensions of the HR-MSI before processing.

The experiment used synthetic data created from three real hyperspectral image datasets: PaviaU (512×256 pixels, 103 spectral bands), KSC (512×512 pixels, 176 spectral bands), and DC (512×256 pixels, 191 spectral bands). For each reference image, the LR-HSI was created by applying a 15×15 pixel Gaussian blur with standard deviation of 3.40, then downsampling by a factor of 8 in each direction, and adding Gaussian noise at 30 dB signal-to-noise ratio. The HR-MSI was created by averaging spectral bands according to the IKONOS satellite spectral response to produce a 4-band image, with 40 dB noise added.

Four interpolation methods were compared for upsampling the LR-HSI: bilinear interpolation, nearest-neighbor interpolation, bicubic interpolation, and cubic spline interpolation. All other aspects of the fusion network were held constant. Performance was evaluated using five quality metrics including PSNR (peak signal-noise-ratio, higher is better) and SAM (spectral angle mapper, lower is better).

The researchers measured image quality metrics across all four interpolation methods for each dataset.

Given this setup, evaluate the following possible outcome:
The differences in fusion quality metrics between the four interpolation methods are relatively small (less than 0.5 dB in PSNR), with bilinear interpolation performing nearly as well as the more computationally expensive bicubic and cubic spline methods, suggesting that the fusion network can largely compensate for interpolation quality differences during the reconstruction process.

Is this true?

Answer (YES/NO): NO